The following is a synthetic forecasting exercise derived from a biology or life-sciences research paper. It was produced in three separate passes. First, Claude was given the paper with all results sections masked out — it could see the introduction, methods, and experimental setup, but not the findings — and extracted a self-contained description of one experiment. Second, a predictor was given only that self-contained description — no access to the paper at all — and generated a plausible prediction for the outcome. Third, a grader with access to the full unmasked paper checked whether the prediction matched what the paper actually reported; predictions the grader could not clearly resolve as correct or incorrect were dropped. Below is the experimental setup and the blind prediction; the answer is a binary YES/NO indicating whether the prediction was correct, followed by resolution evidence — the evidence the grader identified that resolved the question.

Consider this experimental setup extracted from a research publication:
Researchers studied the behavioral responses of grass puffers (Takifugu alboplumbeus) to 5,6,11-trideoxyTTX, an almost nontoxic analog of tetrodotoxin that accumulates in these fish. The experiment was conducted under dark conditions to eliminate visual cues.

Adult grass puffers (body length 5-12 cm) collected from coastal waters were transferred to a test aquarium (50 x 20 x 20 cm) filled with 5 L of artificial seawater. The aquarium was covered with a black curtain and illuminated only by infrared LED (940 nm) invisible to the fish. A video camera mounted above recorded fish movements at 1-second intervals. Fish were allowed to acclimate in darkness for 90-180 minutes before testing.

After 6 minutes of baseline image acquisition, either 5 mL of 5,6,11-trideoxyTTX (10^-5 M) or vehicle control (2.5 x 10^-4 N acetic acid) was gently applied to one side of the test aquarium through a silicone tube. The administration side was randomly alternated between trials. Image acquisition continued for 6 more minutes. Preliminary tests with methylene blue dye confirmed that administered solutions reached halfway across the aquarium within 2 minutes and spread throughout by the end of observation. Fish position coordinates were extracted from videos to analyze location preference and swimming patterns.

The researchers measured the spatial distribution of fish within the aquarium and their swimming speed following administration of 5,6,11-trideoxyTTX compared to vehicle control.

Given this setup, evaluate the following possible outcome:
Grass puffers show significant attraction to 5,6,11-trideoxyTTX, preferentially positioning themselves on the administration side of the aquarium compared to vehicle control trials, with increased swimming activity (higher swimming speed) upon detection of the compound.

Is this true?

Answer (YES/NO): NO